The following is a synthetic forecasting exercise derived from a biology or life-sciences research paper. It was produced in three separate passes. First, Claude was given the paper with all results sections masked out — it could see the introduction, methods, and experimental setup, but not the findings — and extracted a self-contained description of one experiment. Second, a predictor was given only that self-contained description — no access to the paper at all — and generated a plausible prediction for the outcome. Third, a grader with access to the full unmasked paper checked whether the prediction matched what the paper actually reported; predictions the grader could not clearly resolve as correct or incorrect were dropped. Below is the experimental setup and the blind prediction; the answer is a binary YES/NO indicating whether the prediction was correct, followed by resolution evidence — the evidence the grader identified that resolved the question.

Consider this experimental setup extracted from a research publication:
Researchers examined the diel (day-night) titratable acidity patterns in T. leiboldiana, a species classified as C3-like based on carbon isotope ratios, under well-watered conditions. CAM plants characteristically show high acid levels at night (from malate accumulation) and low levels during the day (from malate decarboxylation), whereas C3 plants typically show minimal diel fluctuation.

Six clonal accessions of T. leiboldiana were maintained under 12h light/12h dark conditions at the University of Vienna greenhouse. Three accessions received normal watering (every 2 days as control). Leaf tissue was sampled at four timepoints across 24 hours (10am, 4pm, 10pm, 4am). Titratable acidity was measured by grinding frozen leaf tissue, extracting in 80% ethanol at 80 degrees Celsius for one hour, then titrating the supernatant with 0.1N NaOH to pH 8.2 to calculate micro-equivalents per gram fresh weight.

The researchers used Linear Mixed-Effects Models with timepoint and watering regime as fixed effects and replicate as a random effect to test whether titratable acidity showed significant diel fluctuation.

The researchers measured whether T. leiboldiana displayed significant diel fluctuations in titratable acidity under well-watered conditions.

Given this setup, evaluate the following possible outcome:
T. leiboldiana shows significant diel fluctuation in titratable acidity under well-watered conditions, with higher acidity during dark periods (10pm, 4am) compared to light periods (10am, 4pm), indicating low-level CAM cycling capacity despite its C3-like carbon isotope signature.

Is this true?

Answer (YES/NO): NO